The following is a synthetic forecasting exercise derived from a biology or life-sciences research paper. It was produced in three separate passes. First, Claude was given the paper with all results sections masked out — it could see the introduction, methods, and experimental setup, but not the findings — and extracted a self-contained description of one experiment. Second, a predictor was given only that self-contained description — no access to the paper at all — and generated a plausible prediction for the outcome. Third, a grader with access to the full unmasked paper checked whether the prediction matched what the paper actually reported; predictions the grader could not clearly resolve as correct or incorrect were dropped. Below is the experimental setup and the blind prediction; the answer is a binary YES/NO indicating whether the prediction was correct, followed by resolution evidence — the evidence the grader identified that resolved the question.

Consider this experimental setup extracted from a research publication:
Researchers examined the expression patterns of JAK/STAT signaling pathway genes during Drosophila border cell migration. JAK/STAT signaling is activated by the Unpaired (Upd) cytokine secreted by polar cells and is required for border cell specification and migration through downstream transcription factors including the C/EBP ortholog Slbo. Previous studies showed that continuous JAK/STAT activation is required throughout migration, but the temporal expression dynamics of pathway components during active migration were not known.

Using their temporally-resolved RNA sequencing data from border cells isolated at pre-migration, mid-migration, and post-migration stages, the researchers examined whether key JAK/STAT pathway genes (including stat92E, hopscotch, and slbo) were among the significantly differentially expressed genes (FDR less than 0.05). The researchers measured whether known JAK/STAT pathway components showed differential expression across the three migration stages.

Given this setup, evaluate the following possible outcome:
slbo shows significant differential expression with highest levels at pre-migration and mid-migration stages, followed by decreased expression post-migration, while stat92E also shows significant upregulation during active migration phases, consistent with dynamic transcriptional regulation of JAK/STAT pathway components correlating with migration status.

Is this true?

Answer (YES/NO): NO